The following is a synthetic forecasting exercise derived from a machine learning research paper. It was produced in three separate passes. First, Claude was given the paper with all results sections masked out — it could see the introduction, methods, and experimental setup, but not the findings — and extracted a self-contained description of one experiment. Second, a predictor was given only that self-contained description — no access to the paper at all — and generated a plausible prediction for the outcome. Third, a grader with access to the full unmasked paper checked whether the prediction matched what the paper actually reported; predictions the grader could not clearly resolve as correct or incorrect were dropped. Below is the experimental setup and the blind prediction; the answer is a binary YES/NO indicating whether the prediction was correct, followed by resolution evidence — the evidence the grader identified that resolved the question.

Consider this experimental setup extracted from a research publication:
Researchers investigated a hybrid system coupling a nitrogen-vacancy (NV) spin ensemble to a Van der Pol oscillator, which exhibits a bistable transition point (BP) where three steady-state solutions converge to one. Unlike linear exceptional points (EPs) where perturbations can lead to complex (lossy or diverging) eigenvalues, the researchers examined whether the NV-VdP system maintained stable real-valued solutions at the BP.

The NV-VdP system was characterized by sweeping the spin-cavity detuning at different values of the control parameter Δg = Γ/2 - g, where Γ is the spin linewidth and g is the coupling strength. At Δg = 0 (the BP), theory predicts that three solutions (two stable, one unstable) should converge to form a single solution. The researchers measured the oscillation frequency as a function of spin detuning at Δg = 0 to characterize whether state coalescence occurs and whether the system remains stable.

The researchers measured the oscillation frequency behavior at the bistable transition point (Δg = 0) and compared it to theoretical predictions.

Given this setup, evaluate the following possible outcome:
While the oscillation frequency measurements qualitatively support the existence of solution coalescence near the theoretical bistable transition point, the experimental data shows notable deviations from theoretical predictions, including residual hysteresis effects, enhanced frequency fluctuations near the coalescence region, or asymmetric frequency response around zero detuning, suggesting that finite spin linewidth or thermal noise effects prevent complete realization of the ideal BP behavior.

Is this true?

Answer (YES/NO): NO